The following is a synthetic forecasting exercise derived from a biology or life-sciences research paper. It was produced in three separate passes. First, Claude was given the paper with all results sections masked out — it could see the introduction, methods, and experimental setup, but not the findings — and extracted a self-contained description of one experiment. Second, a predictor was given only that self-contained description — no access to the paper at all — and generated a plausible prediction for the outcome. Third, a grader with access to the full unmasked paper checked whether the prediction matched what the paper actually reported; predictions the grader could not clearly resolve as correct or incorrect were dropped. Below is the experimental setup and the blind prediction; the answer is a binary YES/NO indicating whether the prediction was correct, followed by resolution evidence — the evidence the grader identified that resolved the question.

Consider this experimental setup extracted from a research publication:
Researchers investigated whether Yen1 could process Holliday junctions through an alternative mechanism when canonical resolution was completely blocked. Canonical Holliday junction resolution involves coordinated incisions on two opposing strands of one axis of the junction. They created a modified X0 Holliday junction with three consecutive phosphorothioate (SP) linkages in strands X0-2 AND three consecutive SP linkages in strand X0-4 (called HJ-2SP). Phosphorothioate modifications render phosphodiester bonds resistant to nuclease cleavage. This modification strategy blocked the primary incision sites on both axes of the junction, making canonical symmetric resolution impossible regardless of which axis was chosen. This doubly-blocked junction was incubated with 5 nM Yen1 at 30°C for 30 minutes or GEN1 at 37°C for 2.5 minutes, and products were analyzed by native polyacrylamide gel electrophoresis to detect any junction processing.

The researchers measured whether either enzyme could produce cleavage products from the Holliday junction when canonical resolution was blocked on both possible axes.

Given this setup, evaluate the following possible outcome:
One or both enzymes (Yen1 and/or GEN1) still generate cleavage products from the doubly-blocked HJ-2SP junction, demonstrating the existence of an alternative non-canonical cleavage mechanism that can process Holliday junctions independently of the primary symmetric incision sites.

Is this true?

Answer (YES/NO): NO